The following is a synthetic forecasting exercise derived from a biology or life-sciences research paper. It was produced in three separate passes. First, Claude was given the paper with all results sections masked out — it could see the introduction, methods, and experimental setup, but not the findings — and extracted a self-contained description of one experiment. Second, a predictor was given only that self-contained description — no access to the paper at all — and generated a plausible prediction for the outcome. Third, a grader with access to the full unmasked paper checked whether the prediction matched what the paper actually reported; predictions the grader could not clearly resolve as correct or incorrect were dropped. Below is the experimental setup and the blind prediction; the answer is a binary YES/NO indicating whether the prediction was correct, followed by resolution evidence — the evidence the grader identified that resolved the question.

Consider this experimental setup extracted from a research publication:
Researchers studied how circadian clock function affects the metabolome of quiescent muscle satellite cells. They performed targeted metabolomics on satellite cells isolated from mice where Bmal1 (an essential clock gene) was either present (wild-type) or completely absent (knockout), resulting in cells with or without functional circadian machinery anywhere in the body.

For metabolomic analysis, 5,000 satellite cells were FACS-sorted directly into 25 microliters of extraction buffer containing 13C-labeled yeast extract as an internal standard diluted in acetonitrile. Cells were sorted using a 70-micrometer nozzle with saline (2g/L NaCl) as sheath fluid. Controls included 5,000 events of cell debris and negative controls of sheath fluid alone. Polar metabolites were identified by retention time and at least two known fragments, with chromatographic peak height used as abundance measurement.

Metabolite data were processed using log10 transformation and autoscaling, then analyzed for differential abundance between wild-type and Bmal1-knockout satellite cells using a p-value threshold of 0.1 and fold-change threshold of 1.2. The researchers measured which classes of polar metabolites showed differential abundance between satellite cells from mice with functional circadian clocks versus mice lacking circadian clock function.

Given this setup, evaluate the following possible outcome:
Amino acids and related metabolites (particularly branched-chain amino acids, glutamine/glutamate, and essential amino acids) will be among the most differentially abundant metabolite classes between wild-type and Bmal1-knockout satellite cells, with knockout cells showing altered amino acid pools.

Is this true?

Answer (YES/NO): YES